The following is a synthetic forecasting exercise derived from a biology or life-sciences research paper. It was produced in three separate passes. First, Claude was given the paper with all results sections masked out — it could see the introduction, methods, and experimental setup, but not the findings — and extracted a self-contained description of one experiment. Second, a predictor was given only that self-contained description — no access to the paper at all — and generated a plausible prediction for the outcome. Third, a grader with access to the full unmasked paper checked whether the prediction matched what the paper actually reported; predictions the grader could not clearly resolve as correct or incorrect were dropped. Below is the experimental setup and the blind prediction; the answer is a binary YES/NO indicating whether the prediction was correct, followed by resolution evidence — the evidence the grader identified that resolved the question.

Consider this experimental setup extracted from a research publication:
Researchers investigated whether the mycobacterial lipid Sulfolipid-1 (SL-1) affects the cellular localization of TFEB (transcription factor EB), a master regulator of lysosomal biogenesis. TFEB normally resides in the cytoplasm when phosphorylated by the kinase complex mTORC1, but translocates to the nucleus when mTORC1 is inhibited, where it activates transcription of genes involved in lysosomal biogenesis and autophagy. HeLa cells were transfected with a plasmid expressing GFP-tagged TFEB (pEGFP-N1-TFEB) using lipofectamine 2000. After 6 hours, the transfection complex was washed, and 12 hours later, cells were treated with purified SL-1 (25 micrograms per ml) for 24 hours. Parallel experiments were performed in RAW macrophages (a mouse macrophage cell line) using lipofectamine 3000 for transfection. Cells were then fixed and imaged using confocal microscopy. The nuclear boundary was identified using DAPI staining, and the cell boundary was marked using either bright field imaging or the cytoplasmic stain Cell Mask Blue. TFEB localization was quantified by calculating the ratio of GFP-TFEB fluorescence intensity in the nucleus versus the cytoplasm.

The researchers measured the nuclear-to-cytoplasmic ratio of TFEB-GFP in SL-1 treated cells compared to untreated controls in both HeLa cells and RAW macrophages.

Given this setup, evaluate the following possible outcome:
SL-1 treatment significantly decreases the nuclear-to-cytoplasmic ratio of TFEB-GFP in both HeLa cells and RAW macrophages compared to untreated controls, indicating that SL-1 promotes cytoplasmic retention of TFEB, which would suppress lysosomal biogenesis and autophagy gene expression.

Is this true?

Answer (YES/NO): NO